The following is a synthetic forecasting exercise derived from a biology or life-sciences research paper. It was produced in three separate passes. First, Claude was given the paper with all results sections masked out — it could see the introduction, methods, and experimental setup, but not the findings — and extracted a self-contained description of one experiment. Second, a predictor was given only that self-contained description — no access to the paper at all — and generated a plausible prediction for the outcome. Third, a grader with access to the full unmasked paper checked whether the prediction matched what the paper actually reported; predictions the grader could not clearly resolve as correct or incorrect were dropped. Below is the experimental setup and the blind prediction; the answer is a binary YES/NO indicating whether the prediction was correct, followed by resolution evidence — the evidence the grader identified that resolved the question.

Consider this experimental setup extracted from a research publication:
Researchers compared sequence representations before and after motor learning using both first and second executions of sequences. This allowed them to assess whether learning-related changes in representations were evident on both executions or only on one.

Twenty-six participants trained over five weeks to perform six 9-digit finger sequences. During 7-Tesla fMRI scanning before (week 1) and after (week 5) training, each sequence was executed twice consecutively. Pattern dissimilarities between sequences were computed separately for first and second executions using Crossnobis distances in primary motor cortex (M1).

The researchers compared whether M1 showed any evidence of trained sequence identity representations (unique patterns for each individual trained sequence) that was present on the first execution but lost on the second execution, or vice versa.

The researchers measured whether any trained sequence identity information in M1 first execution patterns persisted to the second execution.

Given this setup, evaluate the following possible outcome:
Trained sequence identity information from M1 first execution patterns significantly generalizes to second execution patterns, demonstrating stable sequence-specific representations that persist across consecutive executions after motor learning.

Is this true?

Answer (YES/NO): NO